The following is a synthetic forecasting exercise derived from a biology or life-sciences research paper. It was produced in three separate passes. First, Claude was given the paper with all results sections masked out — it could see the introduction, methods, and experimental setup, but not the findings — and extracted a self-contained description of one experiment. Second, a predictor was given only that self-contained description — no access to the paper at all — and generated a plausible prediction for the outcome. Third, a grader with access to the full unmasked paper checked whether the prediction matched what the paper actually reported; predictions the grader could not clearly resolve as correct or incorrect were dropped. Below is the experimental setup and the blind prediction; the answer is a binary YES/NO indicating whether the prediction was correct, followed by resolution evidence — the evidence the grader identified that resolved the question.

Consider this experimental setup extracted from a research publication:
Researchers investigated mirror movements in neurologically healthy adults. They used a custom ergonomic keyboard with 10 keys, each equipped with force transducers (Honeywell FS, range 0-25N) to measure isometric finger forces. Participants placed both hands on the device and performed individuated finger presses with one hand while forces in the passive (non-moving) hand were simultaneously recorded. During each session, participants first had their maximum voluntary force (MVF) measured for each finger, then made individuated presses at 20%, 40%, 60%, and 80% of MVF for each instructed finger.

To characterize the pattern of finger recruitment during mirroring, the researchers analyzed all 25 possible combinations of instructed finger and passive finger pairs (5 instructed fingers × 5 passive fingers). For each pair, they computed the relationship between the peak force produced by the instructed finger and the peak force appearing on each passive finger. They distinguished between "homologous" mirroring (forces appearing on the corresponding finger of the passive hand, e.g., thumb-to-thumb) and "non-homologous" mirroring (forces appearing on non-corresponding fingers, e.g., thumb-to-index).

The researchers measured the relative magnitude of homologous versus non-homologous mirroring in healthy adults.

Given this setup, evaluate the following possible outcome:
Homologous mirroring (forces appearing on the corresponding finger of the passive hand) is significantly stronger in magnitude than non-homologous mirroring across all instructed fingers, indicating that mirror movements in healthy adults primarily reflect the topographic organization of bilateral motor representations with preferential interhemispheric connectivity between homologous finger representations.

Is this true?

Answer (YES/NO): NO